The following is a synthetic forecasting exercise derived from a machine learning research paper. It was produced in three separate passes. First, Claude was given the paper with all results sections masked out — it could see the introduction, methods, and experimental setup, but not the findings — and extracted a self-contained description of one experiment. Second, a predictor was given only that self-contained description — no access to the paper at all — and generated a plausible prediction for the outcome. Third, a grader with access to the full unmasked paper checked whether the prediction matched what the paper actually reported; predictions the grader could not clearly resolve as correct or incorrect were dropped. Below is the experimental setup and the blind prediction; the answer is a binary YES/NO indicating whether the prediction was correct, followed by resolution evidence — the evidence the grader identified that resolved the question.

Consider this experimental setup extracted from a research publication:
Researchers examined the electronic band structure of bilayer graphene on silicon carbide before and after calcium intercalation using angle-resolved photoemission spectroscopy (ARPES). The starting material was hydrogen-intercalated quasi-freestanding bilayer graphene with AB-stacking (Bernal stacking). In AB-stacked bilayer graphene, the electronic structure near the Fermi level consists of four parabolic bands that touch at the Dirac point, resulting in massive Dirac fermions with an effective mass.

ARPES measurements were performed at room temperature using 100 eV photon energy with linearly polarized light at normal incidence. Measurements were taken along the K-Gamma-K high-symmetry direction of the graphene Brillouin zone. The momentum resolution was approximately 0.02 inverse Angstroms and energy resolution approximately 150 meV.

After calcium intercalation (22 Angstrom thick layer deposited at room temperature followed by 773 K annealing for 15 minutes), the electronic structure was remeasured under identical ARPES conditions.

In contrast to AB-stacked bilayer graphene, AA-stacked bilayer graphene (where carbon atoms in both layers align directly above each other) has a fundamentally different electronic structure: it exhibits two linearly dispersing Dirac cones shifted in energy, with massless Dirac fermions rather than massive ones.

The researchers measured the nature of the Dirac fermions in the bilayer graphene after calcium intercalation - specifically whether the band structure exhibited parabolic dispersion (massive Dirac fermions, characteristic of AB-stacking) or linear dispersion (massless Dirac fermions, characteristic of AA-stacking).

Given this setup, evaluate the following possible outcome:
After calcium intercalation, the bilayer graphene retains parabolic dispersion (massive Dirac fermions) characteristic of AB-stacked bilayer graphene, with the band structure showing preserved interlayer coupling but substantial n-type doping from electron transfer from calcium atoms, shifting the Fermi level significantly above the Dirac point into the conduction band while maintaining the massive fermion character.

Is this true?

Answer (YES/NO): NO